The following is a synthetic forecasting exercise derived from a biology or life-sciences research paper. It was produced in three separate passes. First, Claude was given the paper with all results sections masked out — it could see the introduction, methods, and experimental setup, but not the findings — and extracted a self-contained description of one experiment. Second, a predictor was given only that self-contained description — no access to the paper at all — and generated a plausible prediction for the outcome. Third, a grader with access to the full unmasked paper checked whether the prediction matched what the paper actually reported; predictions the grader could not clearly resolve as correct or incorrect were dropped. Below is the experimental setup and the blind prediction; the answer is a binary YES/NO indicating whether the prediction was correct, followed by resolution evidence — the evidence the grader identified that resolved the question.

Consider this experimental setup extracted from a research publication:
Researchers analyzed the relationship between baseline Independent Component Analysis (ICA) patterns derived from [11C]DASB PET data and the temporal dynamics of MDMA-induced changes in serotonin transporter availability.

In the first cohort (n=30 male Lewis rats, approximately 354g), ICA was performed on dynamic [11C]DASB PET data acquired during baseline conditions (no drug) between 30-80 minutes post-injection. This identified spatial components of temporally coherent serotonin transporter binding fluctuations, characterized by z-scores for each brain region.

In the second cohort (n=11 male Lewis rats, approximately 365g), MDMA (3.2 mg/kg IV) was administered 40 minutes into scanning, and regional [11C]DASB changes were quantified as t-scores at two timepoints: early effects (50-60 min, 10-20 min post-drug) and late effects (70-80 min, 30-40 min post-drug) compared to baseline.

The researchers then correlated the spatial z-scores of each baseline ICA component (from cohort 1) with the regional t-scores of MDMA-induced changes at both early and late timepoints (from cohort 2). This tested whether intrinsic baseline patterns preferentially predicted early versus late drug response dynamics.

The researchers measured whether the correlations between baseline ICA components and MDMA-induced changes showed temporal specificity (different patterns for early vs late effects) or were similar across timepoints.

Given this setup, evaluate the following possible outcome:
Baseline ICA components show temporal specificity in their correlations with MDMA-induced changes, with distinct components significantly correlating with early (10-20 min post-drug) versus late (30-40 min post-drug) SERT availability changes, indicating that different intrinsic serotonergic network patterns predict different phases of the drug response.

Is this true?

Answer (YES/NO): YES